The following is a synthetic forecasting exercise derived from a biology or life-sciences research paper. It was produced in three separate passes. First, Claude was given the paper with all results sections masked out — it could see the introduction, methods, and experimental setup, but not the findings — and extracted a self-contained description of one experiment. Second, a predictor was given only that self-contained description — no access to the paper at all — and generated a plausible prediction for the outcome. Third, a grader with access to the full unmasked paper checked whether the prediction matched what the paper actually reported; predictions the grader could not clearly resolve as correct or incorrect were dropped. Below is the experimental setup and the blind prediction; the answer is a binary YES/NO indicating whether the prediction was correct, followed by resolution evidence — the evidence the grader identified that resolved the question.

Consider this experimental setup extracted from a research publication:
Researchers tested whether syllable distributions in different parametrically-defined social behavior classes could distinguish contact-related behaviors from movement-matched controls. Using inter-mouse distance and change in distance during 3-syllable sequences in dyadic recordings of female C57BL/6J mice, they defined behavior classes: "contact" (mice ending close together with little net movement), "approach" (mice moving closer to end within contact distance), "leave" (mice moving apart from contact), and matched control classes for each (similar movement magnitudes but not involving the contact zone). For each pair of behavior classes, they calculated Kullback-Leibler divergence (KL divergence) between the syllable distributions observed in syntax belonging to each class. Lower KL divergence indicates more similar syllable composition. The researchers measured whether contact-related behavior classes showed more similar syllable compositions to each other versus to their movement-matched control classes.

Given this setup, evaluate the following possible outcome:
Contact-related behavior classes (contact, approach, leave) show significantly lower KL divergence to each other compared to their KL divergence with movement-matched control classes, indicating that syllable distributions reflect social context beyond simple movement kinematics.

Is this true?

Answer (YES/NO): NO